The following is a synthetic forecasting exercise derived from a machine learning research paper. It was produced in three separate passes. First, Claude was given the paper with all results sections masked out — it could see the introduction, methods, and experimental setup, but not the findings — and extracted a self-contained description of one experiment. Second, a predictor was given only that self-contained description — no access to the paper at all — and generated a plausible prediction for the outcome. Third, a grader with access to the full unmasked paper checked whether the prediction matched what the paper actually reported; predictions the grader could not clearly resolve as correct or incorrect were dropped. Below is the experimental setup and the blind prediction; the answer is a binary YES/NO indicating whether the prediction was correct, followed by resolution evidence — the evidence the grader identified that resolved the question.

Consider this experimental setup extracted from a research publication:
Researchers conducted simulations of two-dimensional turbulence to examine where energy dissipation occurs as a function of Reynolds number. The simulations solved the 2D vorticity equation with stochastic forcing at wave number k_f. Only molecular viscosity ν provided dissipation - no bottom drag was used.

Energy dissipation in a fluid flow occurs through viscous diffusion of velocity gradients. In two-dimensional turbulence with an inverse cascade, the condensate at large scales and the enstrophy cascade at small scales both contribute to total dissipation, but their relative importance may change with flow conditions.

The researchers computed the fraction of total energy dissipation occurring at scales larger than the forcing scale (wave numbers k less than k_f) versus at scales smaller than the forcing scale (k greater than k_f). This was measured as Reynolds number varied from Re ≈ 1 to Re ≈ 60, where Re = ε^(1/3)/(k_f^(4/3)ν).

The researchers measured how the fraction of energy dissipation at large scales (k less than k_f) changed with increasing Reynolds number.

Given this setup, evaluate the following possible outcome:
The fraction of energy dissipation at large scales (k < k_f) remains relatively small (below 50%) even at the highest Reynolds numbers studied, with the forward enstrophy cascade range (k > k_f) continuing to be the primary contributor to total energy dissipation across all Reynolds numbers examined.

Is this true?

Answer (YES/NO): NO